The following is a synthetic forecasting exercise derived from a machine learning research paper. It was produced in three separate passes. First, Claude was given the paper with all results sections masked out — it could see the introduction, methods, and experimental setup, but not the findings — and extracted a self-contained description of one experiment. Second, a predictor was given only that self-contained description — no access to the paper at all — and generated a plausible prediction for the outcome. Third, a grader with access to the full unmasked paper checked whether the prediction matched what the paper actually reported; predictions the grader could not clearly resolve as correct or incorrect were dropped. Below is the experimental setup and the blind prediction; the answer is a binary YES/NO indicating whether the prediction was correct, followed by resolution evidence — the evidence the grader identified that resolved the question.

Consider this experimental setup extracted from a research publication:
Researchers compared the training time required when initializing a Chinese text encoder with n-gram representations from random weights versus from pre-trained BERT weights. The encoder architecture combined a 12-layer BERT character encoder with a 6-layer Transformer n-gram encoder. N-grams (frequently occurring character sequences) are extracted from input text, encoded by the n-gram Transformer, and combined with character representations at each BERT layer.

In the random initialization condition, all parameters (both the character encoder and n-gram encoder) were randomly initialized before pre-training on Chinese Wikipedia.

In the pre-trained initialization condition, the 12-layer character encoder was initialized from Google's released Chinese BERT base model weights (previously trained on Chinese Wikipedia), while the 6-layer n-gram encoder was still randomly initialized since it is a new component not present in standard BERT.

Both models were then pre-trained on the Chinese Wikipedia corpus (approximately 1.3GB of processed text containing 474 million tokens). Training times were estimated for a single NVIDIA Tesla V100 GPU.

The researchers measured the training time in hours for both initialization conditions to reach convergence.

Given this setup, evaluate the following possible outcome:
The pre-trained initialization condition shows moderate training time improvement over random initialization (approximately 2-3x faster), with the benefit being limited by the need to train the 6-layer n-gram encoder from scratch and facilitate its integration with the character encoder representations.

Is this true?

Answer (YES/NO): NO